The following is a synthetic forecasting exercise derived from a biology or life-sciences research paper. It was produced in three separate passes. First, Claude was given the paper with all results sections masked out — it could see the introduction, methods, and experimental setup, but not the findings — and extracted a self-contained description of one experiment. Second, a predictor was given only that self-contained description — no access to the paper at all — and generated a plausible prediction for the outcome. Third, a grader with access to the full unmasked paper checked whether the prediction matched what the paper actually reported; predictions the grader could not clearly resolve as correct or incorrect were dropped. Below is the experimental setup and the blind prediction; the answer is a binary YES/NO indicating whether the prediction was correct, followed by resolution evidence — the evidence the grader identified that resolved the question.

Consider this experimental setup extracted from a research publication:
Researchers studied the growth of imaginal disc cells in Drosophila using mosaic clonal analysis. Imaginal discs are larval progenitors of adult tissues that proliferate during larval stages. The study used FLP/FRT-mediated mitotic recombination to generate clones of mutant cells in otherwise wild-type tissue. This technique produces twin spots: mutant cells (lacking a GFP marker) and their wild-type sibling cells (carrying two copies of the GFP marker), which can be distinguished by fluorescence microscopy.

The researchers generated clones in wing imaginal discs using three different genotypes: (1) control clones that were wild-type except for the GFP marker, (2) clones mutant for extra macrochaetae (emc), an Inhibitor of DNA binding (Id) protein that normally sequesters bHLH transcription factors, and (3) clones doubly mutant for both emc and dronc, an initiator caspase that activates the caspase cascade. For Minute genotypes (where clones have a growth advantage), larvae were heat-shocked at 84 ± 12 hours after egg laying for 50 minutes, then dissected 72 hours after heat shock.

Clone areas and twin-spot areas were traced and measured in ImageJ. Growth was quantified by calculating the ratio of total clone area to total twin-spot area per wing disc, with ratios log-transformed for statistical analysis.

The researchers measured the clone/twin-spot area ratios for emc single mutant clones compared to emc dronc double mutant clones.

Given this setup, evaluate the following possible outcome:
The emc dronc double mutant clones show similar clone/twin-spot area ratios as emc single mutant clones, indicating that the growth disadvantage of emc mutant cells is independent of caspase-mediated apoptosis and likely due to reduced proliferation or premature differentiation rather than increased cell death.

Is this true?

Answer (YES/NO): NO